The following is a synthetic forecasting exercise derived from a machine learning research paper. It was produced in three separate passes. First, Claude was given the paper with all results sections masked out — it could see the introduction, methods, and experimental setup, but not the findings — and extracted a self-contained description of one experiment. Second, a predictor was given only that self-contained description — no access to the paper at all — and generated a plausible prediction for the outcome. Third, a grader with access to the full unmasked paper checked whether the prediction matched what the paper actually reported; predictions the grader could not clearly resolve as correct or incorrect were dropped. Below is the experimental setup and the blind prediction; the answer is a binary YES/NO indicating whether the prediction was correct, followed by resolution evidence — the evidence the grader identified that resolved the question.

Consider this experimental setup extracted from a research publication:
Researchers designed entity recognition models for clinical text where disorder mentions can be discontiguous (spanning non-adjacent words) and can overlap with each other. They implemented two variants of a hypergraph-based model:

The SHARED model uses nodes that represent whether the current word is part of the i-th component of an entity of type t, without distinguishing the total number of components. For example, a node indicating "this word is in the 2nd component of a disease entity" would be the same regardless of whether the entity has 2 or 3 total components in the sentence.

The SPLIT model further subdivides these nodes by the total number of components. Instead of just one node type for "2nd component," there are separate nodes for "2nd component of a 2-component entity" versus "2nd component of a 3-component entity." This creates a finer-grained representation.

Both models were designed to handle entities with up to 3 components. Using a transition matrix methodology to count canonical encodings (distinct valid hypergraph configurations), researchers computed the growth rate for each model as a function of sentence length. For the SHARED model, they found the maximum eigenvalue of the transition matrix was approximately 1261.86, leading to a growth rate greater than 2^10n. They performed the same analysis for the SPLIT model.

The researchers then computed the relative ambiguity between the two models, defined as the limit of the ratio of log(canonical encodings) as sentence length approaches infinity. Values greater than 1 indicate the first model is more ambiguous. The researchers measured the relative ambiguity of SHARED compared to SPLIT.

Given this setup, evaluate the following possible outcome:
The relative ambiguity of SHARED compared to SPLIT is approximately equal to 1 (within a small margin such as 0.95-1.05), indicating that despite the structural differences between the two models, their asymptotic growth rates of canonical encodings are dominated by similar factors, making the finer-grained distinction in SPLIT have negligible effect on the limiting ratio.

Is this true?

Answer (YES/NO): NO